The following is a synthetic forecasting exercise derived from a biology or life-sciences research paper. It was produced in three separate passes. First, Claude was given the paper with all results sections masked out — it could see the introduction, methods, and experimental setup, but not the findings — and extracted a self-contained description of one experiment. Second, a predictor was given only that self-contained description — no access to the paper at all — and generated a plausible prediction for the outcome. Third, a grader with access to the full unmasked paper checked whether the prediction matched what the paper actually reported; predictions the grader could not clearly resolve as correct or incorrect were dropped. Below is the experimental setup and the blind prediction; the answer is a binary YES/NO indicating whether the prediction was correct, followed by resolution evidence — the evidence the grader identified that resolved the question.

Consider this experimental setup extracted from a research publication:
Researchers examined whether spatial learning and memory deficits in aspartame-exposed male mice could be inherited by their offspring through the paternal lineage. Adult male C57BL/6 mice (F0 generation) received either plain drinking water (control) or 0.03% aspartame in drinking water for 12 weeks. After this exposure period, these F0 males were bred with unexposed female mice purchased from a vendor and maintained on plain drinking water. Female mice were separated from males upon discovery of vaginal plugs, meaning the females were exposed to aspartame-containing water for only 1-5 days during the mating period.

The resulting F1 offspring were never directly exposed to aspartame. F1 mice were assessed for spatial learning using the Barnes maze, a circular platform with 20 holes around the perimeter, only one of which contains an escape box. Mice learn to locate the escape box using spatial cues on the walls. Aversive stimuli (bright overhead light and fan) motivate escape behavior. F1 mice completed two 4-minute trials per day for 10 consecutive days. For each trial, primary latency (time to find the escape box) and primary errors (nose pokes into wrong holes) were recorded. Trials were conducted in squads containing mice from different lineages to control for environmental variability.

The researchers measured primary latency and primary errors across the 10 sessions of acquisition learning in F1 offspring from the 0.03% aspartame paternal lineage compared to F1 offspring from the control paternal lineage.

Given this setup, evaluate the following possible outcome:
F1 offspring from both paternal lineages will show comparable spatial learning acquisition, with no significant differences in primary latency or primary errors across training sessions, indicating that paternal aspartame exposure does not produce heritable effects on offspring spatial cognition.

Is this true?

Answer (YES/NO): NO